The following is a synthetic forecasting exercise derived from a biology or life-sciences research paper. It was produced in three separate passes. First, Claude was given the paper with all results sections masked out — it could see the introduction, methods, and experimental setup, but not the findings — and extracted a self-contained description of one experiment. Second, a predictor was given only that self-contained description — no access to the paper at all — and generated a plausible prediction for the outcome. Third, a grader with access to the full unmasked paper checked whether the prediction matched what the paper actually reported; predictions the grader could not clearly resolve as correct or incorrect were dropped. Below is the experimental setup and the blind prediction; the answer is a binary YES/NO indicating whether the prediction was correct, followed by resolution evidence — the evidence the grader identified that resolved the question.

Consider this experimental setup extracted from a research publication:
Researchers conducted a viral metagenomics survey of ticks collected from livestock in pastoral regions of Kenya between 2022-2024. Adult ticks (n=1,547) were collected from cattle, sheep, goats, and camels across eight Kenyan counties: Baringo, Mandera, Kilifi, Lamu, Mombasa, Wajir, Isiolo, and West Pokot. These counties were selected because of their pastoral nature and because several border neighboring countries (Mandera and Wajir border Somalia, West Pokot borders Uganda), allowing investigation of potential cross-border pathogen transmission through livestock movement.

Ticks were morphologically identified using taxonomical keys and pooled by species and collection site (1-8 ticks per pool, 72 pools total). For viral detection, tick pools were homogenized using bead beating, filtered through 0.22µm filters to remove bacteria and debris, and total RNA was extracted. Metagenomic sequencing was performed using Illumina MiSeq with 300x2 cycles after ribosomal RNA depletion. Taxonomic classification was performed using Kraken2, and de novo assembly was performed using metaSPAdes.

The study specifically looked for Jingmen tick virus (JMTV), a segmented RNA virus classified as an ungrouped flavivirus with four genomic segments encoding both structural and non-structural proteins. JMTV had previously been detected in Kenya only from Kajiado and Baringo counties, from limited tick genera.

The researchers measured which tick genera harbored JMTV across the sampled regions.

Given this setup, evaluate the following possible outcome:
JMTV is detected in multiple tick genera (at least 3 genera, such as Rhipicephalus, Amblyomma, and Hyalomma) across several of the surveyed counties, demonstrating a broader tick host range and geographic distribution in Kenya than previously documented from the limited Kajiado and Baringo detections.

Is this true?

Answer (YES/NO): YES